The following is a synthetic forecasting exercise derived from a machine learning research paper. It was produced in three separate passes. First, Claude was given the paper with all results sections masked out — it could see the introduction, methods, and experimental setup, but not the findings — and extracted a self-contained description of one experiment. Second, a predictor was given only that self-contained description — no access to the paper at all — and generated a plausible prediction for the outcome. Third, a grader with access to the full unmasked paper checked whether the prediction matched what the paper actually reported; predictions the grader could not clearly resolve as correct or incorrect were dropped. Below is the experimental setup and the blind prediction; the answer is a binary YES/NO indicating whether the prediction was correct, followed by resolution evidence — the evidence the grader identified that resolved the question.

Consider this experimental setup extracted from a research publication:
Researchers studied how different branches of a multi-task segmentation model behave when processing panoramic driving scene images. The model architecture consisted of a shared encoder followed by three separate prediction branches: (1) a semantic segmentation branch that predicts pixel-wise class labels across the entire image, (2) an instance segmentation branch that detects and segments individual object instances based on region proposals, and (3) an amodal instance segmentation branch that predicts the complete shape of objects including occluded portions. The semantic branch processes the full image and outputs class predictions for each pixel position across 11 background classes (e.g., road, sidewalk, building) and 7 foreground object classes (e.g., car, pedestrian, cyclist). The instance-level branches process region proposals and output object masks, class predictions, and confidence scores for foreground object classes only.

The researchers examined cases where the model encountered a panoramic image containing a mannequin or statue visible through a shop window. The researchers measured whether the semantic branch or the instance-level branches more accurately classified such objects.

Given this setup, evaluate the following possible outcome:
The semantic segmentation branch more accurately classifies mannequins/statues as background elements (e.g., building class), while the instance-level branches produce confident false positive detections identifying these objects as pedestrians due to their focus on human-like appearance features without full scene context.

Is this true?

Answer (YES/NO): NO